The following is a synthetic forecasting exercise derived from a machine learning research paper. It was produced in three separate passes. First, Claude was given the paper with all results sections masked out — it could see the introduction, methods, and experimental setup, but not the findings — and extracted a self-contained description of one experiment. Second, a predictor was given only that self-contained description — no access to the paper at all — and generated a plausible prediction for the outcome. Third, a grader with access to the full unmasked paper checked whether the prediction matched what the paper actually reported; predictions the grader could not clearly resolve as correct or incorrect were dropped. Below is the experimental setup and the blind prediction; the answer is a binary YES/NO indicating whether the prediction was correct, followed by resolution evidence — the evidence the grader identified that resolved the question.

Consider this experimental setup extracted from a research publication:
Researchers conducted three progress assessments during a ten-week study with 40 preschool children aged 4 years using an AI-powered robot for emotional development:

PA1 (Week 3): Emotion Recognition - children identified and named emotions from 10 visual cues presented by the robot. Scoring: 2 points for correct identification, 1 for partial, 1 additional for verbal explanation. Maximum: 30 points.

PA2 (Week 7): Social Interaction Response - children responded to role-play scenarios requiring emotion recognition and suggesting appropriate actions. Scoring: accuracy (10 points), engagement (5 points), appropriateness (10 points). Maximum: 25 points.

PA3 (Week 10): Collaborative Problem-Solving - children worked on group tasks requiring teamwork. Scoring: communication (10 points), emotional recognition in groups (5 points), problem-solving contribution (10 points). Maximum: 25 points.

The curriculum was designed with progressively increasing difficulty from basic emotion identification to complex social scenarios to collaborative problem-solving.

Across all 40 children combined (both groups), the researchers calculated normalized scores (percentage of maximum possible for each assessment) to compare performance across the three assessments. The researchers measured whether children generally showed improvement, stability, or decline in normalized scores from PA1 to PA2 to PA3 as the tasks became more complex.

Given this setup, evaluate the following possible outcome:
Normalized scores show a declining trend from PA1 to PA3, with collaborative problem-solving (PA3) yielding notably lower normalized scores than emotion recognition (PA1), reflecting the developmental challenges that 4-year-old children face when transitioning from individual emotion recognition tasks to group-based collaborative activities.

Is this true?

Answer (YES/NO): NO